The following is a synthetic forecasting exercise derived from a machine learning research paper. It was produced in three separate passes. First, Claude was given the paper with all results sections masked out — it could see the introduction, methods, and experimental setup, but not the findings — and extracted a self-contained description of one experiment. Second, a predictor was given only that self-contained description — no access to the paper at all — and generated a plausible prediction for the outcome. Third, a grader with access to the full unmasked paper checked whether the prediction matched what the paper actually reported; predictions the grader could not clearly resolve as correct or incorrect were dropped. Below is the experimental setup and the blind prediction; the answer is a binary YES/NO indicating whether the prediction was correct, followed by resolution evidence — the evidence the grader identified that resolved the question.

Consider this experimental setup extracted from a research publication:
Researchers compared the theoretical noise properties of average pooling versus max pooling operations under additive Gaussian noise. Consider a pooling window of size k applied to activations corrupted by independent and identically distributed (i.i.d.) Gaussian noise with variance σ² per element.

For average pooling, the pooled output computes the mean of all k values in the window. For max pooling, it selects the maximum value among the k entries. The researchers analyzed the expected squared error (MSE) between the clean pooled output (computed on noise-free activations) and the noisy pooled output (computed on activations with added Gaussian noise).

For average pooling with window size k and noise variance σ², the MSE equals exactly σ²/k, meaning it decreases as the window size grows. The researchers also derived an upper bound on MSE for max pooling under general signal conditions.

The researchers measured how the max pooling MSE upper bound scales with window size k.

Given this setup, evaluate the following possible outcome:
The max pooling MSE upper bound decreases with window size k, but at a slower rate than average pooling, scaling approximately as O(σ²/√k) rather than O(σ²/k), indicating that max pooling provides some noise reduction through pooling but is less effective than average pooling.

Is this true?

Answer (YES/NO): NO